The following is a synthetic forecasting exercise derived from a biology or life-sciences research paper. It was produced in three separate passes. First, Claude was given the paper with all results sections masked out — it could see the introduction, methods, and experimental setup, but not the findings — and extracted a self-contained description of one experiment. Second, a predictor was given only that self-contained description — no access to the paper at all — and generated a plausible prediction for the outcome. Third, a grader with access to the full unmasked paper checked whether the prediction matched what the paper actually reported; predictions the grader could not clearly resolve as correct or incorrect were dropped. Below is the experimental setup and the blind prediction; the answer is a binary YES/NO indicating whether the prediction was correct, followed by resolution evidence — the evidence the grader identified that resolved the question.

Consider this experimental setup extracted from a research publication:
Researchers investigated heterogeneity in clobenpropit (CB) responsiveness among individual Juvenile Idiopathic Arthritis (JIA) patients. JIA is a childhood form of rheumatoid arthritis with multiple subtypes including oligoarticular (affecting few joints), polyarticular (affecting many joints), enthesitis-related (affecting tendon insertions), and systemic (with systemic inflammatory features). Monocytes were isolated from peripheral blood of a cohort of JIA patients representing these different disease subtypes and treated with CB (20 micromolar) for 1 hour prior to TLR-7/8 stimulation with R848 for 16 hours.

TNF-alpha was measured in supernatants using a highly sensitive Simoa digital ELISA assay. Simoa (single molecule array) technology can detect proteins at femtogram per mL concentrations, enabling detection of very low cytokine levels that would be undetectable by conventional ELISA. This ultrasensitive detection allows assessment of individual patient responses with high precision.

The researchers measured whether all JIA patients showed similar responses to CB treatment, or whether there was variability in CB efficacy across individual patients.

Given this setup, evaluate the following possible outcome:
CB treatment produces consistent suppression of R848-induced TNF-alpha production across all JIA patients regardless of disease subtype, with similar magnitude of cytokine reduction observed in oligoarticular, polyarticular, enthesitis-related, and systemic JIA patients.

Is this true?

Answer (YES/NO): YES